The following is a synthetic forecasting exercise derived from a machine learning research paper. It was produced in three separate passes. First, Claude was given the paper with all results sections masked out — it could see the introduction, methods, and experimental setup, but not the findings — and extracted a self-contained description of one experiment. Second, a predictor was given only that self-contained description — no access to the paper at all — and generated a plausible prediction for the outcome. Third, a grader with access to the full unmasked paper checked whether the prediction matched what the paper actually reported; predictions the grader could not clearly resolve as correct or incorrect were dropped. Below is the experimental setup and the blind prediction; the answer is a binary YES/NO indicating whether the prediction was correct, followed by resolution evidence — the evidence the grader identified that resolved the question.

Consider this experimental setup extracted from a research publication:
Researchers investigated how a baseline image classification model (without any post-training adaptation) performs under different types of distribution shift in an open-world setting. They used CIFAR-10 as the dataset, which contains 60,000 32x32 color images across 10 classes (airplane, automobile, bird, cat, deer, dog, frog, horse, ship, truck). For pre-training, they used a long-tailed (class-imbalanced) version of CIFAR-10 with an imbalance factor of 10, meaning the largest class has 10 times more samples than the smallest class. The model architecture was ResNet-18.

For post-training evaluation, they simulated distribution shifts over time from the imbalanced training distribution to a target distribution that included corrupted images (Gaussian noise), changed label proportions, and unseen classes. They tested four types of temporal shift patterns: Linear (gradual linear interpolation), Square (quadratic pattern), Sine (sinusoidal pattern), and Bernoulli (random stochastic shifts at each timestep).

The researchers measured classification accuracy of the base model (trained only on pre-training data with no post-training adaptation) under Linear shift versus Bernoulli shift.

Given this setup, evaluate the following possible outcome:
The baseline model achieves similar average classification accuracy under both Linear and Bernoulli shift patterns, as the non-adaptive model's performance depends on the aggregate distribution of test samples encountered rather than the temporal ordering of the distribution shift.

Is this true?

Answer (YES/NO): NO